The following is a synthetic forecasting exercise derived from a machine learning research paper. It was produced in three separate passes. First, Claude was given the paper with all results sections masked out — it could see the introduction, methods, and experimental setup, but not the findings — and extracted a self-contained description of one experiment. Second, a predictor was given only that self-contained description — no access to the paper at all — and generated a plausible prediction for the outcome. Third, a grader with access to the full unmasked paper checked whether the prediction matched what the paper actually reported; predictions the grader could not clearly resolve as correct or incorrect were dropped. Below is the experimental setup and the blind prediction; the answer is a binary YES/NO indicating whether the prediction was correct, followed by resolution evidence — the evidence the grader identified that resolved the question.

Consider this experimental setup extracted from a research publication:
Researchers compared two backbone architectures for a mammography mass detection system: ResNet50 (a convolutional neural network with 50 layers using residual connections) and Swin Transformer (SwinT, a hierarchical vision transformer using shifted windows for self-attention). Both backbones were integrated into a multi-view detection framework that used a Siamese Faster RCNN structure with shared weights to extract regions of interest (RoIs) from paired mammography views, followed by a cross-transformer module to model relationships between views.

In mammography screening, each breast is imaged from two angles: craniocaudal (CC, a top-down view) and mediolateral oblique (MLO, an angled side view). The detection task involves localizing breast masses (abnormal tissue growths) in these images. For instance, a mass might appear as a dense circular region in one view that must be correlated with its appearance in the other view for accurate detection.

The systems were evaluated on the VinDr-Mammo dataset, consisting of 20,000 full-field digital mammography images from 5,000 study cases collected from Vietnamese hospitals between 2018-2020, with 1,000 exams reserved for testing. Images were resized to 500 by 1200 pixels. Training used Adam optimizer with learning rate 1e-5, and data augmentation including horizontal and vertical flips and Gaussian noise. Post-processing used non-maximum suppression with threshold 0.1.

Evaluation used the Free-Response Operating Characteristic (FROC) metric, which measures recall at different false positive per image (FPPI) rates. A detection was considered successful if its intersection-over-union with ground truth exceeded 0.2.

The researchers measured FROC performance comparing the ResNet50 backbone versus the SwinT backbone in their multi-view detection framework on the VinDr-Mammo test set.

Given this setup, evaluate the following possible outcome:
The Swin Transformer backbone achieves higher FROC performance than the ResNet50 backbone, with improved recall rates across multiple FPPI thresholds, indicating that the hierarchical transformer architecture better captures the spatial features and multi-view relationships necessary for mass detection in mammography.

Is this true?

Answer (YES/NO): YES